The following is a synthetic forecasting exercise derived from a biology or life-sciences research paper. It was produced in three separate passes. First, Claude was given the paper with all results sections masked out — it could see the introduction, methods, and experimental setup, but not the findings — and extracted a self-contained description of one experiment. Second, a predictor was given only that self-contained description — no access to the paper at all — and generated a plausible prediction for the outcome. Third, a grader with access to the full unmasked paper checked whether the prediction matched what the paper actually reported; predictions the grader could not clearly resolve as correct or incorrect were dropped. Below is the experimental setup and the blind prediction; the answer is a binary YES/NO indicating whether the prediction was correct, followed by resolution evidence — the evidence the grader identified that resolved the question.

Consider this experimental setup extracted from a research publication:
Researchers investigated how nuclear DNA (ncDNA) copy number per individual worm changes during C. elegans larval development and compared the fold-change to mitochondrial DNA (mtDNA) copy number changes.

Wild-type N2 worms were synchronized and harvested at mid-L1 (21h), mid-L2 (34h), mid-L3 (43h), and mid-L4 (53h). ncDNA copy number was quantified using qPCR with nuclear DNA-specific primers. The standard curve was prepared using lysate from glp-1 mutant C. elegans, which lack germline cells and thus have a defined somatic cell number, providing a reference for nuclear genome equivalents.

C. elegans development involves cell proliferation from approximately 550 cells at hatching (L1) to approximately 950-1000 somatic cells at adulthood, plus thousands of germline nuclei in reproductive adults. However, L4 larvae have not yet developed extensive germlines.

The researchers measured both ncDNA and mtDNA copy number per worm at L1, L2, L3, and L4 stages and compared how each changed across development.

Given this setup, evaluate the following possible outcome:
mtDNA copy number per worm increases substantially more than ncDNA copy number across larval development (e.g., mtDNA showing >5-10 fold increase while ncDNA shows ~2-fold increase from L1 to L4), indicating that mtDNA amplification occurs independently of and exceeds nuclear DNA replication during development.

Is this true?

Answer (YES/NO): NO